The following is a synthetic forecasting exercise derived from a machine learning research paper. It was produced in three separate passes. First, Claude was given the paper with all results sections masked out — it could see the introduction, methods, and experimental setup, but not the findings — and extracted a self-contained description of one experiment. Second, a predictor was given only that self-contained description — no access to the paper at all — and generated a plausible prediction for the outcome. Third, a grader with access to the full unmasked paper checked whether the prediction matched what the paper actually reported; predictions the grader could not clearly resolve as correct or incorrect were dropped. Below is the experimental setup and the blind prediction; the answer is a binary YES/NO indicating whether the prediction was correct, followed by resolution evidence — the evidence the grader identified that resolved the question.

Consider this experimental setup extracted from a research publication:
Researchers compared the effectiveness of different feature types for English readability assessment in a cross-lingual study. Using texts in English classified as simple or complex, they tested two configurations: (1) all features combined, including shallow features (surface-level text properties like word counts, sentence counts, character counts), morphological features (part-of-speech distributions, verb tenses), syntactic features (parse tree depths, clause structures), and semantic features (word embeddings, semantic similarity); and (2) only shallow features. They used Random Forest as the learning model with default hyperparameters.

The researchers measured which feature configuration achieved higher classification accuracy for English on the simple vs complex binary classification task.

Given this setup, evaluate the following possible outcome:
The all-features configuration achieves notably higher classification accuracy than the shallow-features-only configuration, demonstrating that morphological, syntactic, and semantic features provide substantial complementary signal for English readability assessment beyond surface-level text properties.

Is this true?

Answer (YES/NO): NO